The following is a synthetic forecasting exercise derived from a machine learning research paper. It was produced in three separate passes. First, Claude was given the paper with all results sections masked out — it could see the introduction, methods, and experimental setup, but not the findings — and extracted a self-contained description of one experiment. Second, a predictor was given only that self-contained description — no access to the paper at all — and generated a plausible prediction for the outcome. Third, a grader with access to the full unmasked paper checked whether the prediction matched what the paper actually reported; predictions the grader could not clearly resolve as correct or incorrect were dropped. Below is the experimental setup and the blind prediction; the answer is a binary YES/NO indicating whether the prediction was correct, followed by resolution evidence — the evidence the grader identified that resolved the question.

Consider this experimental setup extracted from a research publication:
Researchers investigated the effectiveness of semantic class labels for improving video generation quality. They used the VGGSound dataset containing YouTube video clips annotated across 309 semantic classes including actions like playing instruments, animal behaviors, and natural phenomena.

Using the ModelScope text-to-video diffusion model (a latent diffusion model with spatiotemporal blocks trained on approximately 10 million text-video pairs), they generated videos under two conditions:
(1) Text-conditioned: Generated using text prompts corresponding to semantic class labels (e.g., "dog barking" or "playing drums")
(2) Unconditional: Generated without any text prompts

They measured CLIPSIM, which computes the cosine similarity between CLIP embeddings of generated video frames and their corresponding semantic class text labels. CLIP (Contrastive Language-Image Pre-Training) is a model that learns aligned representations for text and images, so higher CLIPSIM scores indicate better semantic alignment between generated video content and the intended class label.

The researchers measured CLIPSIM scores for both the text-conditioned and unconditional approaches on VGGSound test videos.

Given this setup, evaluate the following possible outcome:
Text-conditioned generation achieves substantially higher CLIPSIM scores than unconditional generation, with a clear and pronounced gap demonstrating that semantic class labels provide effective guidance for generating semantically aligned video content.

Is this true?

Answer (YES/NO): YES